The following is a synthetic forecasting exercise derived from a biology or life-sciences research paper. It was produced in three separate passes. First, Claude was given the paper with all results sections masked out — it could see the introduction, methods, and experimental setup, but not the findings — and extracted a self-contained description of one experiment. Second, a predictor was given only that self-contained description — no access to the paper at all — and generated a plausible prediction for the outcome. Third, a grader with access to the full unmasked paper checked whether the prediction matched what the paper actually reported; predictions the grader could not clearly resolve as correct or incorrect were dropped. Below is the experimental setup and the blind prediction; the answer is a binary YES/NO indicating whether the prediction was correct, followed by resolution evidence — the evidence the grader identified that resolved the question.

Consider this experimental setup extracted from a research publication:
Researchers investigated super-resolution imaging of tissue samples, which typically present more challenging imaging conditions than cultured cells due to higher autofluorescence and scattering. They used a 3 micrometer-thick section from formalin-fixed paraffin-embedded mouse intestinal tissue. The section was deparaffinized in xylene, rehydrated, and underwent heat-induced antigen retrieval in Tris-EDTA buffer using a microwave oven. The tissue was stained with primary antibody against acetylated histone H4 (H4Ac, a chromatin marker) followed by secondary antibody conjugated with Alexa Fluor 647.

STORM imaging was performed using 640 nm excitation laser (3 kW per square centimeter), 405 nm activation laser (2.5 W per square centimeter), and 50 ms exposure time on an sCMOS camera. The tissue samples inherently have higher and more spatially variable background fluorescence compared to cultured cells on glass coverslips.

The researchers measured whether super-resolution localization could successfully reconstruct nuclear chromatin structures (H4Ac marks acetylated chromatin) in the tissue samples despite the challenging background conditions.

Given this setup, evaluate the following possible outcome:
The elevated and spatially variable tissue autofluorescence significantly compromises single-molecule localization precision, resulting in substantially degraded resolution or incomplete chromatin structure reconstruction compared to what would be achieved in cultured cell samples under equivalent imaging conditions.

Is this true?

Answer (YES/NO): NO